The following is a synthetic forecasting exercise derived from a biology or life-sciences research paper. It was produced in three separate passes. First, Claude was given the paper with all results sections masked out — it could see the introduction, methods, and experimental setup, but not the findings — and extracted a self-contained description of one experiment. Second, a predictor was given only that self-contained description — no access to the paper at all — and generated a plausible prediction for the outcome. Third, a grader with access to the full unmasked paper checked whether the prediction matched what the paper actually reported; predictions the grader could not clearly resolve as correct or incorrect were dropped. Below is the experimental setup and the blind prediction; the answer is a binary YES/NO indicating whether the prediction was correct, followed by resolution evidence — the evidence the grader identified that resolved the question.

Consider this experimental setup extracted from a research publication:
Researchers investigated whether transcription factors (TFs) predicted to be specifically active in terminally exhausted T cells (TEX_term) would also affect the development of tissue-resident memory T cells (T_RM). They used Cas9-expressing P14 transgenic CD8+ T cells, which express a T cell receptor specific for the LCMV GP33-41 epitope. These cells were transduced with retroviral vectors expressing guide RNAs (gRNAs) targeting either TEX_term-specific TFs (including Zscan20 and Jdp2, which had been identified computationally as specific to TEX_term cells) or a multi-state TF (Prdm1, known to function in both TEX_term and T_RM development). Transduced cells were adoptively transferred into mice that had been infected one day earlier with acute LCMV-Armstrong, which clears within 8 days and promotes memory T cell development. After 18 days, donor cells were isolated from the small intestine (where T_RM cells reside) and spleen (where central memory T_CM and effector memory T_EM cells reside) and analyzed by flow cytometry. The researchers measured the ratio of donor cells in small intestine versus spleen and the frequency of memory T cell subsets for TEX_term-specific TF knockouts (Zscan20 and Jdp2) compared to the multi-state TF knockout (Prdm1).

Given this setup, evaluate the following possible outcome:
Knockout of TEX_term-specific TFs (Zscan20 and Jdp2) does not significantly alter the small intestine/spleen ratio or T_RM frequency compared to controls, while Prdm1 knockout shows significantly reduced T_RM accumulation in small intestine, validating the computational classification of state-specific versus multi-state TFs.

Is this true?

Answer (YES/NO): YES